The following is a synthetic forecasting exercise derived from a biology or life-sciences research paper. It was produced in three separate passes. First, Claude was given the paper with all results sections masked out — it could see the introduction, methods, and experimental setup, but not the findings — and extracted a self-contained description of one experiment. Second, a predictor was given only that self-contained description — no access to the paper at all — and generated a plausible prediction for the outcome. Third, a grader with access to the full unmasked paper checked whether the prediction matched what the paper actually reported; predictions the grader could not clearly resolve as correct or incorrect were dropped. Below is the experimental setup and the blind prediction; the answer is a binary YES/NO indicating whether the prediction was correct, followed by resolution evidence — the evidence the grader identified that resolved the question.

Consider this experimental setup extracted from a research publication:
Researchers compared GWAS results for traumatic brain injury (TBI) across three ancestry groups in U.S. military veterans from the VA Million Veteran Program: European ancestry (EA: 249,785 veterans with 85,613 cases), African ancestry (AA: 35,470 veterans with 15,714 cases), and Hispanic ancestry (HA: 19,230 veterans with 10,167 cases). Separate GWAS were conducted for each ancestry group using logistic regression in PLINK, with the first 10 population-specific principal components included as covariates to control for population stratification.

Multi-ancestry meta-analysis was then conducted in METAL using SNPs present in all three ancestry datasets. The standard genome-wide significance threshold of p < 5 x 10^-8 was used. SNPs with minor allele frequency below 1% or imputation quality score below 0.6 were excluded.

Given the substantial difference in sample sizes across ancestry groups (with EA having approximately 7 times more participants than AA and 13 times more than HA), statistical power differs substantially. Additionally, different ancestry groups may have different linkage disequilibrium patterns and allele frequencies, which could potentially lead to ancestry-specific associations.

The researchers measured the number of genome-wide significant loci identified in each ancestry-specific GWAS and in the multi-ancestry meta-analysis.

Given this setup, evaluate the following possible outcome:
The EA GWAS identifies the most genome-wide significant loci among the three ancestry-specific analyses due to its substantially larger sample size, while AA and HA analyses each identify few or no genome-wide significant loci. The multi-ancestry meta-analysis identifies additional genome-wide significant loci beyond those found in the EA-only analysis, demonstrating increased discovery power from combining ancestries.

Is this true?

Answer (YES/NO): NO